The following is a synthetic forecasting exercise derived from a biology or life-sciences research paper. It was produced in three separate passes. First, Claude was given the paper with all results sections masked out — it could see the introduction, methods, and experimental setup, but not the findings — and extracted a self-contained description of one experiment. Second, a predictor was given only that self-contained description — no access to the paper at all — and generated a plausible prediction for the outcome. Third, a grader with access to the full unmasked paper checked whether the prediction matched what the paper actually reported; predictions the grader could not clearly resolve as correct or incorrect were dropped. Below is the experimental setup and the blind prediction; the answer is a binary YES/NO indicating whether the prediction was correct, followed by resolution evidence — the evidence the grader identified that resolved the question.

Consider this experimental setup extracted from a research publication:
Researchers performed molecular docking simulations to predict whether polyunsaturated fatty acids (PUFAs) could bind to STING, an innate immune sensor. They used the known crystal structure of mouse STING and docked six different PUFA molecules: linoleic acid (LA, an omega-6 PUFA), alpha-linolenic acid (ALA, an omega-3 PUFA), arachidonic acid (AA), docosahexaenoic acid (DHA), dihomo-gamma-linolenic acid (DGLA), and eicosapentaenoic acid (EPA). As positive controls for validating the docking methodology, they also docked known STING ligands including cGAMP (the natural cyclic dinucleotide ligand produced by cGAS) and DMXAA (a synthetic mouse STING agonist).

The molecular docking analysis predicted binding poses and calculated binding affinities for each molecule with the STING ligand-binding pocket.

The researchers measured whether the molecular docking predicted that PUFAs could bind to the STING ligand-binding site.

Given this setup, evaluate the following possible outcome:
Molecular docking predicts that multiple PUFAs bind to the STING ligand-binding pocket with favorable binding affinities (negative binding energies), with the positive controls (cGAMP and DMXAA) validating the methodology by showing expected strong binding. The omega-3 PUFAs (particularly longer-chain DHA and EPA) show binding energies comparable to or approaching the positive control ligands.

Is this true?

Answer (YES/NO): YES